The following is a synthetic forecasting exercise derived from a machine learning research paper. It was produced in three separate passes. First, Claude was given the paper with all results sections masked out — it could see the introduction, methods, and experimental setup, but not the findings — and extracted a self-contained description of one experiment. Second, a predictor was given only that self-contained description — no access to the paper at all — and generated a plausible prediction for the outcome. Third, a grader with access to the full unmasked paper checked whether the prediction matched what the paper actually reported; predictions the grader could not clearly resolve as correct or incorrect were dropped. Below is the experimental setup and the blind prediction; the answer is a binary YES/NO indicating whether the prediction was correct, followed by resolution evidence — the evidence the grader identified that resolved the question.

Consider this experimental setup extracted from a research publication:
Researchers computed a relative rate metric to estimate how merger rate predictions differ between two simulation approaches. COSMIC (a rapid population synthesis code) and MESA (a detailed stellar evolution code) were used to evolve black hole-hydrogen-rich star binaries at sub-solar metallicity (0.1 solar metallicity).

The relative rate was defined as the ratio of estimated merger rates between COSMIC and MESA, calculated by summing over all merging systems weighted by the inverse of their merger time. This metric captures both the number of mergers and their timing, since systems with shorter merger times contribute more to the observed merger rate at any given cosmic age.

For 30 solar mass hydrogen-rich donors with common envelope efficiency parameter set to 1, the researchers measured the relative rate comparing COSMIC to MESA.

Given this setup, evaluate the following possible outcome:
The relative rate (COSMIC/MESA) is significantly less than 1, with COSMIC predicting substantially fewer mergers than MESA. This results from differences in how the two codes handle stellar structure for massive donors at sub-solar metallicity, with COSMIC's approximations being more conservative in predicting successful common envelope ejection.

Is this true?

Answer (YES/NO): NO